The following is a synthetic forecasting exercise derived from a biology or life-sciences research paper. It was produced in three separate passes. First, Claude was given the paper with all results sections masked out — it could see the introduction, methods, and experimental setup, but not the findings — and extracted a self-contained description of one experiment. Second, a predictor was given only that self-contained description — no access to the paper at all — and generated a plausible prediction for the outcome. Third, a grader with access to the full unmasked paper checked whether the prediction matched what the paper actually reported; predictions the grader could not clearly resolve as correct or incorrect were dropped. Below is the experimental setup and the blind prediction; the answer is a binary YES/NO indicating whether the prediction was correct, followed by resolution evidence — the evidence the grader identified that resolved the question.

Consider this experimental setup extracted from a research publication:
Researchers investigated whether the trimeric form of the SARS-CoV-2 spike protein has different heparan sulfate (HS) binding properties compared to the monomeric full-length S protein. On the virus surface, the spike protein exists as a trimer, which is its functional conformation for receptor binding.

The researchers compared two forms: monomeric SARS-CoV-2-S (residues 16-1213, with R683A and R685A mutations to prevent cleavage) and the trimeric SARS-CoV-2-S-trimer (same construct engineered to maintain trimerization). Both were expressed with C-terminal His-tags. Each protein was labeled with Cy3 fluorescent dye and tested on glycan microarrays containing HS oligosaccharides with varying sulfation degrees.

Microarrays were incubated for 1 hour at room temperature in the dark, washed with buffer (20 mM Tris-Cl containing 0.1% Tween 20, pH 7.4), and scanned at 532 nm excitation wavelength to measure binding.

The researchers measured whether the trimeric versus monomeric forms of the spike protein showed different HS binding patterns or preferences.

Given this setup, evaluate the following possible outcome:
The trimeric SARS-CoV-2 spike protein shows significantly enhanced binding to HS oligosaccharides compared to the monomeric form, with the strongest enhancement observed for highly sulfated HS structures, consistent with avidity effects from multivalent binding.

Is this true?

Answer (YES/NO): NO